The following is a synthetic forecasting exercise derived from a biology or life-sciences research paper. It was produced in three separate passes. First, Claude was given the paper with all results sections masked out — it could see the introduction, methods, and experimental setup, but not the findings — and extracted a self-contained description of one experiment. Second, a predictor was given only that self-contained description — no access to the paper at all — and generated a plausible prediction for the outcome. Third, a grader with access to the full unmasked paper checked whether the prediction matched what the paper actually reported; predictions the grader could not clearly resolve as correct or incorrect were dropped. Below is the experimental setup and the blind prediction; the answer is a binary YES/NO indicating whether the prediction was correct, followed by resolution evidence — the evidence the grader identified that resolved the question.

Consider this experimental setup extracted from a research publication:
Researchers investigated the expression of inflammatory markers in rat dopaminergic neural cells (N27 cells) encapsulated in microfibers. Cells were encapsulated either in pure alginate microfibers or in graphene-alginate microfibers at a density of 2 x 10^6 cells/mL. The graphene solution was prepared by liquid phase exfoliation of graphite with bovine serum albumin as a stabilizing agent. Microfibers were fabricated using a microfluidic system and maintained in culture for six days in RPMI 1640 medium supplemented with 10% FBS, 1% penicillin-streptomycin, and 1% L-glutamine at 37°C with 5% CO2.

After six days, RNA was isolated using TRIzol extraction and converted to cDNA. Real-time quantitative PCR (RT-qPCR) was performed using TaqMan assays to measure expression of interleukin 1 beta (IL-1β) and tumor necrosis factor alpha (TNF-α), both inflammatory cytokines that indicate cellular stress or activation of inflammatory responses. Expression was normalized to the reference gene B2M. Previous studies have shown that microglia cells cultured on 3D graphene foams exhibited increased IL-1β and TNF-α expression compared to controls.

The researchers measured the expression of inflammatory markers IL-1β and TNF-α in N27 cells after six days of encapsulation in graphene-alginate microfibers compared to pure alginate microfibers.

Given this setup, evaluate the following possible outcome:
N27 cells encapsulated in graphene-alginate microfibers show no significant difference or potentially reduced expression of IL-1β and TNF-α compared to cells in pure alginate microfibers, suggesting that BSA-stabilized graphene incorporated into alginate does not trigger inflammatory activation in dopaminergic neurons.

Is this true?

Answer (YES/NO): NO